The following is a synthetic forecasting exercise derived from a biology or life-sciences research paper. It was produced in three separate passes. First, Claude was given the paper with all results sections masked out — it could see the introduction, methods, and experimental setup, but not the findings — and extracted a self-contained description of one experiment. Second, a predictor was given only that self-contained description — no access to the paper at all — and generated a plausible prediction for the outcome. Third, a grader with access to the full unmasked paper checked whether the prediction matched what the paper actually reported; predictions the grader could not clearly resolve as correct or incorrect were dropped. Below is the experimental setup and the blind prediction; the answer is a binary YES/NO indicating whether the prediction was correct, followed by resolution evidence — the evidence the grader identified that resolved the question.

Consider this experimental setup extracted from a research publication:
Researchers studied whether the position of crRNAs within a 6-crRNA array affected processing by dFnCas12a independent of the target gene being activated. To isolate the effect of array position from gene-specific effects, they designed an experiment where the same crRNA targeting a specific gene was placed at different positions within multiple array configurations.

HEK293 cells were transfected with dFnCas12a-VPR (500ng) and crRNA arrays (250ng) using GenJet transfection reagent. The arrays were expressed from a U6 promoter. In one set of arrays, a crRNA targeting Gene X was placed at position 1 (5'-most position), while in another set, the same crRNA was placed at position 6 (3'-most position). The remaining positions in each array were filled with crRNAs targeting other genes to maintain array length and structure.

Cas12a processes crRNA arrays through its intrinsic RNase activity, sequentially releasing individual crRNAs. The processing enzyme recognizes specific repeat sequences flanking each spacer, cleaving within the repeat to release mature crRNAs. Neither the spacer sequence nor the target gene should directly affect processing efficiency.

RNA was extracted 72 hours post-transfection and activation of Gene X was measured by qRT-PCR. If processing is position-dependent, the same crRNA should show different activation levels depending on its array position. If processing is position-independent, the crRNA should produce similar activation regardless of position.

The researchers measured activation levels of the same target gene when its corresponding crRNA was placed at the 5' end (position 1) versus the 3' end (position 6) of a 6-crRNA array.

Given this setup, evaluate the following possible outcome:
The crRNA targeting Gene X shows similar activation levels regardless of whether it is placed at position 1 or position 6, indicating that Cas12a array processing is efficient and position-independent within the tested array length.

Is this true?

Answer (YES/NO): NO